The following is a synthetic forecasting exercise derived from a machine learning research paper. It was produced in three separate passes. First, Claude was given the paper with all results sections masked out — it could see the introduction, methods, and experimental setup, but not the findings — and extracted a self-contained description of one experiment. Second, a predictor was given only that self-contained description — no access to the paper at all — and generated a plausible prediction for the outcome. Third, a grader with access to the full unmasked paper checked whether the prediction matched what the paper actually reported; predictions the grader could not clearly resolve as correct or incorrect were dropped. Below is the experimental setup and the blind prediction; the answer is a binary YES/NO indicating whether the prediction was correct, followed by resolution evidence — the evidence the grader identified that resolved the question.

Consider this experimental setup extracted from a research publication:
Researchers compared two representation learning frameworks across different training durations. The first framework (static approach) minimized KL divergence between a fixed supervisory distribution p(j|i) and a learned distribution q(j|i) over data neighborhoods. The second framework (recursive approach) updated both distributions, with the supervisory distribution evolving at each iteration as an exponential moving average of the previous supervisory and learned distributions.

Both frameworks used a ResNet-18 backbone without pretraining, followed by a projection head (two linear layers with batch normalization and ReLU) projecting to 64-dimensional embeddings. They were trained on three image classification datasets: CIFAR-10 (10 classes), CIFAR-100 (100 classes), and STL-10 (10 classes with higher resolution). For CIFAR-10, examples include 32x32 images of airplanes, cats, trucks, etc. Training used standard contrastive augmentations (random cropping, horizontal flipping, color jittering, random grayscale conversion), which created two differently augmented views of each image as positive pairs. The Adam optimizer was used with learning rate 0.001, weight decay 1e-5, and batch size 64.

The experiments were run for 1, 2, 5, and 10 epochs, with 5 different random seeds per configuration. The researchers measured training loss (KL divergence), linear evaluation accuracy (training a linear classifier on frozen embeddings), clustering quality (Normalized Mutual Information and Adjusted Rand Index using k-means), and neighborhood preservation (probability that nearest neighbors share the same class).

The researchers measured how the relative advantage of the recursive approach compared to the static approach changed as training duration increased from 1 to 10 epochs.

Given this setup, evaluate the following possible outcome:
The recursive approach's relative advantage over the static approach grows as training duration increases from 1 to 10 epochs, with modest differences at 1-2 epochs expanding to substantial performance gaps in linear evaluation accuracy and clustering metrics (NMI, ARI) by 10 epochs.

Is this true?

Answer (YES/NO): NO